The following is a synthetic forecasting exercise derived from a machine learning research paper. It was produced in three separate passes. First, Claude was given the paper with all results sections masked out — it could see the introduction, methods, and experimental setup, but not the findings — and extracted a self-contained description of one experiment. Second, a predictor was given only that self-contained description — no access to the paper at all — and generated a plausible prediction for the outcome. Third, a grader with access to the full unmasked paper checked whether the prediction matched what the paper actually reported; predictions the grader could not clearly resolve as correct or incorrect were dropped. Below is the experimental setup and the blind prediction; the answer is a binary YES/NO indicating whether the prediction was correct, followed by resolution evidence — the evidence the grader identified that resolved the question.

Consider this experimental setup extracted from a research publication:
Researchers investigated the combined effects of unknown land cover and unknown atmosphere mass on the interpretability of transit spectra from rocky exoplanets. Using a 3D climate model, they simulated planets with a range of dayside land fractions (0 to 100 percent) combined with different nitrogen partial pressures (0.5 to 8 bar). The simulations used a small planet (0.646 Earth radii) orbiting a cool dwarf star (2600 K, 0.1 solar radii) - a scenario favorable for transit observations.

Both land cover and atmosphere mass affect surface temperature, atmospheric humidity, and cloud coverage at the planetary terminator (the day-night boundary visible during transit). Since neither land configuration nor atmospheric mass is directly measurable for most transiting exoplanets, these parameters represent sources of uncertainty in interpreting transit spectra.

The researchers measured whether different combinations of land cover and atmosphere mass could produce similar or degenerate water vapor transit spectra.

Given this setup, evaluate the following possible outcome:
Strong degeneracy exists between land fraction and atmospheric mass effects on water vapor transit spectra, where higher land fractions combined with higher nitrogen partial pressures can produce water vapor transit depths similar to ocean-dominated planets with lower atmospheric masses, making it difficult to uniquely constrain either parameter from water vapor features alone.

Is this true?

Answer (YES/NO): YES